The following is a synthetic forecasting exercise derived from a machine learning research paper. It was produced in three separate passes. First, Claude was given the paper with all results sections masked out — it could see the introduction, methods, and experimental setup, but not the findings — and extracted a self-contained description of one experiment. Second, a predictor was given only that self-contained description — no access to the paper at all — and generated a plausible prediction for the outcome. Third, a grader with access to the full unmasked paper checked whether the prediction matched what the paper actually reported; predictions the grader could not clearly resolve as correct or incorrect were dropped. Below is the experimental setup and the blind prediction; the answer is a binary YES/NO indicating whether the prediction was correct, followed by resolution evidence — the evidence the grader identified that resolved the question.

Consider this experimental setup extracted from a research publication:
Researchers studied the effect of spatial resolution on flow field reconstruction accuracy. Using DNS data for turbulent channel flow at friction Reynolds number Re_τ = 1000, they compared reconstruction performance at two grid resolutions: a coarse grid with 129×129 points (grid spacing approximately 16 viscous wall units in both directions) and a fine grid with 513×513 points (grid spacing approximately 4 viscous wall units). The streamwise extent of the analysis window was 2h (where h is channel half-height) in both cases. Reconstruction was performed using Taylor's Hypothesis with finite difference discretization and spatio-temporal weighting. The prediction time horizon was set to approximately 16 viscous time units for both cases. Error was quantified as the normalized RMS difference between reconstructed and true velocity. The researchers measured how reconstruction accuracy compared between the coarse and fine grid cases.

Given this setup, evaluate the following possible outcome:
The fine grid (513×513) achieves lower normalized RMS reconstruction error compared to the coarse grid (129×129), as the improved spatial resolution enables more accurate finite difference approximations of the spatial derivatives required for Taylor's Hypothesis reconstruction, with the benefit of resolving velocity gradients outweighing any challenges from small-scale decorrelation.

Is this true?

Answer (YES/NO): YES